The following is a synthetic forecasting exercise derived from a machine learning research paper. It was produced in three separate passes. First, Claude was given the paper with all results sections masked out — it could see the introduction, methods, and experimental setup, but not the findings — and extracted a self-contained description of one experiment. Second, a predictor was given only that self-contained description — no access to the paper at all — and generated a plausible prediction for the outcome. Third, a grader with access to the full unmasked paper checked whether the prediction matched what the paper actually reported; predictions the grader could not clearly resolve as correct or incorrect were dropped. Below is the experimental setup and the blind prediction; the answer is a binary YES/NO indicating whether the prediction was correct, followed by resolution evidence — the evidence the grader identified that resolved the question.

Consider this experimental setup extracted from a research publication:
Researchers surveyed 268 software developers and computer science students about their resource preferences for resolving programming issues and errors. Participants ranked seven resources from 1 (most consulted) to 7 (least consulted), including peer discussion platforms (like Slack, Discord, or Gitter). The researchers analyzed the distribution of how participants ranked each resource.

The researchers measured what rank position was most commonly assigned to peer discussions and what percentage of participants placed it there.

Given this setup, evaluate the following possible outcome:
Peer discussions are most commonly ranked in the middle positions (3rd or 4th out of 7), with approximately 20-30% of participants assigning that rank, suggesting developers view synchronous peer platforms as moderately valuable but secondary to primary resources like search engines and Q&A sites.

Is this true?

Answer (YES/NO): NO